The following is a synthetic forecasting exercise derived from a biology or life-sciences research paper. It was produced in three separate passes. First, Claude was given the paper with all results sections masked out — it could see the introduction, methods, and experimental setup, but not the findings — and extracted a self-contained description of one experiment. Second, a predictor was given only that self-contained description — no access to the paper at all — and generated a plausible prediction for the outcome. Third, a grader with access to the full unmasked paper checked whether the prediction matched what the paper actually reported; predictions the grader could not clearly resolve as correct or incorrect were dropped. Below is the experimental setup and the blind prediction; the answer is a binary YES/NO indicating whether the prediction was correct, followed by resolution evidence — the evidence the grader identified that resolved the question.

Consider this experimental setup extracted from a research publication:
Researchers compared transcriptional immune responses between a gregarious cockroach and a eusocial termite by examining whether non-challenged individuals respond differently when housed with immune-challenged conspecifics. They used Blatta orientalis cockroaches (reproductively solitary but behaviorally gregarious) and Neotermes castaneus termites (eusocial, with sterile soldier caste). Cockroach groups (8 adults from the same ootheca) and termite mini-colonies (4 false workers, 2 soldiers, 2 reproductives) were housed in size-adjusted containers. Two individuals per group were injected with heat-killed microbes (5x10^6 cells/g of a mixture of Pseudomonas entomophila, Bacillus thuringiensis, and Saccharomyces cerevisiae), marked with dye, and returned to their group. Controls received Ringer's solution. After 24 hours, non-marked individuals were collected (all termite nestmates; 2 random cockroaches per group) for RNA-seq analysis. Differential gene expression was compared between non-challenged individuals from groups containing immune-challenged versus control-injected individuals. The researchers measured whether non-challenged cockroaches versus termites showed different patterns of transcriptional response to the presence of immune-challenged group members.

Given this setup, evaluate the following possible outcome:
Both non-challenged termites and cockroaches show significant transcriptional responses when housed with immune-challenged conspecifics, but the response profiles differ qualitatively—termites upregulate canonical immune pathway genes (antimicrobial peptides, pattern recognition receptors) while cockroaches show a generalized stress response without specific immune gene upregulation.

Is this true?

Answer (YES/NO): NO